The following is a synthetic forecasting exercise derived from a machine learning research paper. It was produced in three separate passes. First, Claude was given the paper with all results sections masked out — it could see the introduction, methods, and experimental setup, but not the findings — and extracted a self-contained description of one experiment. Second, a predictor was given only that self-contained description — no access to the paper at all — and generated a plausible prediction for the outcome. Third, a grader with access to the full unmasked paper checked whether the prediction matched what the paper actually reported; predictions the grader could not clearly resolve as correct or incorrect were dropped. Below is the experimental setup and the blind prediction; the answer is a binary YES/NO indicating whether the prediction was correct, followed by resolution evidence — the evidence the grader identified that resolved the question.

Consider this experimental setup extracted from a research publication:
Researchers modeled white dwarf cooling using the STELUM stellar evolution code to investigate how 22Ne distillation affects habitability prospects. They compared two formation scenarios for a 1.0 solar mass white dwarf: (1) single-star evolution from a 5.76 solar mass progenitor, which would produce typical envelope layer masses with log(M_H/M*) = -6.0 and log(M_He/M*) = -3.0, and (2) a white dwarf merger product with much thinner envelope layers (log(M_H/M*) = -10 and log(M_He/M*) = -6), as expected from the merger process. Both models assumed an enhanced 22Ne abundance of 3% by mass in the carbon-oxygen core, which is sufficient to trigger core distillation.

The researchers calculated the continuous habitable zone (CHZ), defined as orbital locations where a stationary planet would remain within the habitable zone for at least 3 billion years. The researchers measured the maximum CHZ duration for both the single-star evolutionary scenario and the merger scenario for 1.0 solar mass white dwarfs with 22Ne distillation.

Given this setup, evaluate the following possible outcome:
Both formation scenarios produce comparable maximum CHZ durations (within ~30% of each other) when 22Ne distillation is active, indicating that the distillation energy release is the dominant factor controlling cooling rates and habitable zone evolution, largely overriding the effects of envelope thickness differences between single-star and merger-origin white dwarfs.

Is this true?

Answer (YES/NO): NO